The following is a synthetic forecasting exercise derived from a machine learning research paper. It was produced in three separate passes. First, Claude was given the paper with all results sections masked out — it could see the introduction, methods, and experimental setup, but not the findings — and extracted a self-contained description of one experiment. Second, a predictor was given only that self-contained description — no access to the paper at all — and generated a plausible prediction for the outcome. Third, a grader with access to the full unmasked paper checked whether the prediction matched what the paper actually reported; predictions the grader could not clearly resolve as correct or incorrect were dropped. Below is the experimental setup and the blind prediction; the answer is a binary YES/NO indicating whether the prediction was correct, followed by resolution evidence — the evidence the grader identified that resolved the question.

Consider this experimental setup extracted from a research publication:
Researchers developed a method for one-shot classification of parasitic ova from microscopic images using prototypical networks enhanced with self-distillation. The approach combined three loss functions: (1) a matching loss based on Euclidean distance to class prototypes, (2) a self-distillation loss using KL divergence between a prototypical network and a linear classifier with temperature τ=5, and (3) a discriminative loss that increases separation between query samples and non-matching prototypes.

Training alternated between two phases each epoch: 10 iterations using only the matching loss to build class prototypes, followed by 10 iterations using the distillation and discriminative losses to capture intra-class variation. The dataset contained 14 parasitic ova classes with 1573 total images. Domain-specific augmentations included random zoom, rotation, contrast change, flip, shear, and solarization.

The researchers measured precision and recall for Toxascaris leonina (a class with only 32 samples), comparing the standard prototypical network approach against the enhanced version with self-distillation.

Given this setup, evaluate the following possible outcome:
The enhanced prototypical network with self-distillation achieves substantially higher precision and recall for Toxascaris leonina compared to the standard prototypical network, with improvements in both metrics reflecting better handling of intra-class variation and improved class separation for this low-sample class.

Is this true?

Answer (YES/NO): NO